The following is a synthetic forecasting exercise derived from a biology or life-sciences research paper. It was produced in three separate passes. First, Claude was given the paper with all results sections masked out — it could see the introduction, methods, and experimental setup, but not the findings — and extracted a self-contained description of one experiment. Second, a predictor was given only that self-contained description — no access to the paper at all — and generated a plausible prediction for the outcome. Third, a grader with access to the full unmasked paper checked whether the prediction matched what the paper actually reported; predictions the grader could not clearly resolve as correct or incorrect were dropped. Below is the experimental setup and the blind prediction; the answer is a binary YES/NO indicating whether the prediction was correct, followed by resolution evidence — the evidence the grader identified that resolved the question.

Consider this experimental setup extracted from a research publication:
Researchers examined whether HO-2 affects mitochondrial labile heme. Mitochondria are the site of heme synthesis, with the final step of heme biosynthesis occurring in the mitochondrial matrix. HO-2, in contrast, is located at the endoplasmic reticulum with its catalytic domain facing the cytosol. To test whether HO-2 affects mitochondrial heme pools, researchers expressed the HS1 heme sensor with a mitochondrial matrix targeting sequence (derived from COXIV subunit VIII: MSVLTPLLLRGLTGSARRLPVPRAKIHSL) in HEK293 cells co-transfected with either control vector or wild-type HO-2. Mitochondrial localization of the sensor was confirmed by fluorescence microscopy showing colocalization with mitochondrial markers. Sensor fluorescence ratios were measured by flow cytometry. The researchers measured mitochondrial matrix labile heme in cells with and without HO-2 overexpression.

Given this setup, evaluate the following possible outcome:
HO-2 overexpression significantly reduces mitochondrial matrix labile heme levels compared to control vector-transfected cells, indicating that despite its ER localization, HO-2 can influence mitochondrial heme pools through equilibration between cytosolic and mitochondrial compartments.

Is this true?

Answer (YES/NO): NO